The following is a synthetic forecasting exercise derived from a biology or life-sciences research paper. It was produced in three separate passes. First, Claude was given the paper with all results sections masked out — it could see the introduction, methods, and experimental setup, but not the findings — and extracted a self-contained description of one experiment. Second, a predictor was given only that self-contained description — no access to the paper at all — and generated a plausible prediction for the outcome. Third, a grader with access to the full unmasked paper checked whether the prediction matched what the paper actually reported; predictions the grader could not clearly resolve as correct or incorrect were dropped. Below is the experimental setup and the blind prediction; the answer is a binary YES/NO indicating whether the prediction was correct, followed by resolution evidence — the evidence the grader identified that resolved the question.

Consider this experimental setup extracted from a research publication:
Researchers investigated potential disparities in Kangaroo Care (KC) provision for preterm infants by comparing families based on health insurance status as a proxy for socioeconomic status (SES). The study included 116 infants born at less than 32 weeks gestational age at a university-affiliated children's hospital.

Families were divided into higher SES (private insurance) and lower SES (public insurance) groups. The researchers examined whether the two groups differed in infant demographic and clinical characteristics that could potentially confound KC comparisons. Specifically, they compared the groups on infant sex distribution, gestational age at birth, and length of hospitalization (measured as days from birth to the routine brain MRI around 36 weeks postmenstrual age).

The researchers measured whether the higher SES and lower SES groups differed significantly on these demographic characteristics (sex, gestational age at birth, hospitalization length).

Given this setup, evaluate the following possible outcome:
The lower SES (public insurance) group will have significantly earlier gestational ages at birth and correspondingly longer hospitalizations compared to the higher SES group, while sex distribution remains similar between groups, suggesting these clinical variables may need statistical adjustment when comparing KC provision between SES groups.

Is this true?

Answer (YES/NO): NO